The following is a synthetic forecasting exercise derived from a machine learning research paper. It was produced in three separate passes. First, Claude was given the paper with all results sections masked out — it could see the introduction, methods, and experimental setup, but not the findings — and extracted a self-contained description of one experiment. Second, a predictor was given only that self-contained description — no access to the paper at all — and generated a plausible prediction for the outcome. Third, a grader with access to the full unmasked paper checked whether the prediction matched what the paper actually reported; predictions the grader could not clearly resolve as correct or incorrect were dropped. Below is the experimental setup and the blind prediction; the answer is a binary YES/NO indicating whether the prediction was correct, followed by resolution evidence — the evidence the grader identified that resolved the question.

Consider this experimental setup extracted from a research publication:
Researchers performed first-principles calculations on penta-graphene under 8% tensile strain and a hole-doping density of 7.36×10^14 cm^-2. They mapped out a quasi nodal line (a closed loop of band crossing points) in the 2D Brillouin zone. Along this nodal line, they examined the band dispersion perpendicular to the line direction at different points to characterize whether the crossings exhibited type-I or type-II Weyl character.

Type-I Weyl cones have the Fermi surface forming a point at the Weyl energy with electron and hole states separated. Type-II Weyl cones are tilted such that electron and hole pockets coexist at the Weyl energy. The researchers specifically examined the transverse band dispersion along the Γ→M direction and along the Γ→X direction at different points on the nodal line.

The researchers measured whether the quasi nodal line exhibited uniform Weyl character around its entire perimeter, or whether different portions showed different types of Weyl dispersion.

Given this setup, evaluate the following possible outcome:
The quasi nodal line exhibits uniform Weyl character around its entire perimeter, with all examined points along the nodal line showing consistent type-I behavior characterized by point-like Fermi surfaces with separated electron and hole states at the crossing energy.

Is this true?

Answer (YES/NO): NO